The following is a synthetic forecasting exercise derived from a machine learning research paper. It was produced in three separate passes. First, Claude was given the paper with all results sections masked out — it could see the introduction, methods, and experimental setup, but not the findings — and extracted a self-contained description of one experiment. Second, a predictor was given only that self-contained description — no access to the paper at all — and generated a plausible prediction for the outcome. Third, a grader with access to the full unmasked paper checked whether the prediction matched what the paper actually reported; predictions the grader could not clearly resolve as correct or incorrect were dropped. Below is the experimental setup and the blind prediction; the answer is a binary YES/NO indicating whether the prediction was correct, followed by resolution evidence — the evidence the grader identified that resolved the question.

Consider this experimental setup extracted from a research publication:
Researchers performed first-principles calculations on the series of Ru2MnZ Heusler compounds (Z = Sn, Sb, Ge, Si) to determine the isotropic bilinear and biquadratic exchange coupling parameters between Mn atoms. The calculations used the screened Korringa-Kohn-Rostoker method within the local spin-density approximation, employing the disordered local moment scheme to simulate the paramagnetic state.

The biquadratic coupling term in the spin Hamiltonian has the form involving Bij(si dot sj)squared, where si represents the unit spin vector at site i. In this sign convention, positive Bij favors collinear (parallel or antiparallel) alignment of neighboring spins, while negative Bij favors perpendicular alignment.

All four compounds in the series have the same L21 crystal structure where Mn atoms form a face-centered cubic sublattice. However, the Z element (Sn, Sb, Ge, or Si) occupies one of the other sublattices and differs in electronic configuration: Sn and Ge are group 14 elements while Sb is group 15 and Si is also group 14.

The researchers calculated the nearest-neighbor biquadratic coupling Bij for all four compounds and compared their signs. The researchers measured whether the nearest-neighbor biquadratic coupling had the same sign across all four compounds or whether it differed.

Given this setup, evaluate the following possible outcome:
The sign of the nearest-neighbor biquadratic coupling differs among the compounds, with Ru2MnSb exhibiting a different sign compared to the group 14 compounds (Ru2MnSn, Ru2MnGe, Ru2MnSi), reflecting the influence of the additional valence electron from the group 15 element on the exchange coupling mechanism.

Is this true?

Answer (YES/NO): NO